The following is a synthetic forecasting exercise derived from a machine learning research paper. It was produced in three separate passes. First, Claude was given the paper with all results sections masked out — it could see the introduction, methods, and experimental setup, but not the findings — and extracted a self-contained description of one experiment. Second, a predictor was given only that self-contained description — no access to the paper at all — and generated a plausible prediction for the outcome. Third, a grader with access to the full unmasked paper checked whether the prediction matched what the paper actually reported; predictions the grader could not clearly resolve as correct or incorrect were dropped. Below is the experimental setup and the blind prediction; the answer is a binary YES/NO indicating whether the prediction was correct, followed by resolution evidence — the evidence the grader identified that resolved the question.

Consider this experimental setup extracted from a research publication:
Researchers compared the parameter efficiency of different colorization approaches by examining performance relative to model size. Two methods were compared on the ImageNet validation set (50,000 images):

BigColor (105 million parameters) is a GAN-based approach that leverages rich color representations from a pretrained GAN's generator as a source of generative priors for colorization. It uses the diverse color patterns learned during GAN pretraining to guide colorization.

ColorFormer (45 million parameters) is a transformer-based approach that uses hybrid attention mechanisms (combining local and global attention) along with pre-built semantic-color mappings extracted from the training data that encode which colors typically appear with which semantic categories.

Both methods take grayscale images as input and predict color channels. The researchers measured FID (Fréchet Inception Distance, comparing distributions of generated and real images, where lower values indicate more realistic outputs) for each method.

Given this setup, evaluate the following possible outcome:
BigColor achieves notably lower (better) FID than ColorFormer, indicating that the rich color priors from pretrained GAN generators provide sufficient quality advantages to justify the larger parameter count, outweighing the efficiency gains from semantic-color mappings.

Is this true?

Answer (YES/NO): YES